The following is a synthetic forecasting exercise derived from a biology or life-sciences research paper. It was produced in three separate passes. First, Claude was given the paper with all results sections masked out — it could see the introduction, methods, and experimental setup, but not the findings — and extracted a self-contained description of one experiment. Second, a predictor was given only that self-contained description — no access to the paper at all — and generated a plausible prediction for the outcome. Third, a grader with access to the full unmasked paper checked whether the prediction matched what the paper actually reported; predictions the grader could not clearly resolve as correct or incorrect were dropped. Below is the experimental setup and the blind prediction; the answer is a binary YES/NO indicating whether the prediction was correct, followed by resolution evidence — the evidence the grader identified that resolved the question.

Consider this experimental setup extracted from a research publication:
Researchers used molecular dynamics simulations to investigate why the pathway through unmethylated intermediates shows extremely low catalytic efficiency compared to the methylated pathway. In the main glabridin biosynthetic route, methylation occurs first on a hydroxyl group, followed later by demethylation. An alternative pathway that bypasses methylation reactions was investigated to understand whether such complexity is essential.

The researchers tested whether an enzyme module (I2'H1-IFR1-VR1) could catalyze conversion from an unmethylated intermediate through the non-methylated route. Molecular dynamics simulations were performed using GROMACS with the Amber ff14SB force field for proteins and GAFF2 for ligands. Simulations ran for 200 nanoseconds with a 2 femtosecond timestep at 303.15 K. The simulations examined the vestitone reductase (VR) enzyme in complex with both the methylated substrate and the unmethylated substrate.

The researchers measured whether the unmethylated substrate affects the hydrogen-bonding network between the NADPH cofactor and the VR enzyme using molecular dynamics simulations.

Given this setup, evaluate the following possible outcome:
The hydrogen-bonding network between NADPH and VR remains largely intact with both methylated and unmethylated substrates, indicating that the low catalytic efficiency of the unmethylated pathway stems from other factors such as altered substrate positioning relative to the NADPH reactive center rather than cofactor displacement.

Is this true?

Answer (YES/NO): NO